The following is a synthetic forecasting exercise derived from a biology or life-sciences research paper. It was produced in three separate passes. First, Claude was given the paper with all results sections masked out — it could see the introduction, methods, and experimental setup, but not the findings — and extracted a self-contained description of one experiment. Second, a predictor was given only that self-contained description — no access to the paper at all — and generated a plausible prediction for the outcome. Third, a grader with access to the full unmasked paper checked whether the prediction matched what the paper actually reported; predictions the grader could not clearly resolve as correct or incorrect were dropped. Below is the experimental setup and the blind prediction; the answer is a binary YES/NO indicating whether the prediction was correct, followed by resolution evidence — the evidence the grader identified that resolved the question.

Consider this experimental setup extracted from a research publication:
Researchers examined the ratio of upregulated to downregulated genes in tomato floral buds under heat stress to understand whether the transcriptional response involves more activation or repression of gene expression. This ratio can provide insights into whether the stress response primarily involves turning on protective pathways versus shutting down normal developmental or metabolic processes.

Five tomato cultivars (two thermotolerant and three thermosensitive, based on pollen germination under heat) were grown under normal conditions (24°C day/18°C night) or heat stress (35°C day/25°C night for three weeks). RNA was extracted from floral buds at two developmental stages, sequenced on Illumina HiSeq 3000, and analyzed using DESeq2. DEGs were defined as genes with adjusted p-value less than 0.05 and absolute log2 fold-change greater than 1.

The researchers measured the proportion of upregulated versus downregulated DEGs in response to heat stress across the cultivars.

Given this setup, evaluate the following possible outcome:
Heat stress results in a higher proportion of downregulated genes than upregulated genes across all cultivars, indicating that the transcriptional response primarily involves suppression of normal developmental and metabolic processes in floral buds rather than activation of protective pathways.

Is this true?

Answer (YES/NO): NO